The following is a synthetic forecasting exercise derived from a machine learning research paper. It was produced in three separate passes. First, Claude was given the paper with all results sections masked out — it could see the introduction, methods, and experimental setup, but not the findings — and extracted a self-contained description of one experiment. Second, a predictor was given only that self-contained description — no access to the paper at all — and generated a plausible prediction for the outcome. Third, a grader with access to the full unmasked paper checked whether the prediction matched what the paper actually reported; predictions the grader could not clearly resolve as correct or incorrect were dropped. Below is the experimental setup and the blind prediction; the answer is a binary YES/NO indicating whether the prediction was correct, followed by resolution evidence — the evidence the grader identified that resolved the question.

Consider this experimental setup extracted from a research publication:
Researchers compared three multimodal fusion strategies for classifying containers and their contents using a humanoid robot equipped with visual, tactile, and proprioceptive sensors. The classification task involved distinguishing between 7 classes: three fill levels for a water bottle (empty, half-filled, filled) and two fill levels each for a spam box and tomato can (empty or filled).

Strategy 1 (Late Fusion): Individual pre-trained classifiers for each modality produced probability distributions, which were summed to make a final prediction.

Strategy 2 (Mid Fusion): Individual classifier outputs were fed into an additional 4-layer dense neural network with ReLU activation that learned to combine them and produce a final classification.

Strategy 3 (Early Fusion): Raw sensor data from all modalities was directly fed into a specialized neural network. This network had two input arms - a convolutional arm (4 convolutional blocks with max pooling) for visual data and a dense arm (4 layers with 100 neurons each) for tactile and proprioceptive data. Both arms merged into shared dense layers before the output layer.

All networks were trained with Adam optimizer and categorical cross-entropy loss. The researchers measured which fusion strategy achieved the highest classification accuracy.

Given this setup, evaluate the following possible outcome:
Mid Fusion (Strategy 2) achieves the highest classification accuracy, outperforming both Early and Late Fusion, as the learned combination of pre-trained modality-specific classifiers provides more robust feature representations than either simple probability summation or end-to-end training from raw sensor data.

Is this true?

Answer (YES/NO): YES